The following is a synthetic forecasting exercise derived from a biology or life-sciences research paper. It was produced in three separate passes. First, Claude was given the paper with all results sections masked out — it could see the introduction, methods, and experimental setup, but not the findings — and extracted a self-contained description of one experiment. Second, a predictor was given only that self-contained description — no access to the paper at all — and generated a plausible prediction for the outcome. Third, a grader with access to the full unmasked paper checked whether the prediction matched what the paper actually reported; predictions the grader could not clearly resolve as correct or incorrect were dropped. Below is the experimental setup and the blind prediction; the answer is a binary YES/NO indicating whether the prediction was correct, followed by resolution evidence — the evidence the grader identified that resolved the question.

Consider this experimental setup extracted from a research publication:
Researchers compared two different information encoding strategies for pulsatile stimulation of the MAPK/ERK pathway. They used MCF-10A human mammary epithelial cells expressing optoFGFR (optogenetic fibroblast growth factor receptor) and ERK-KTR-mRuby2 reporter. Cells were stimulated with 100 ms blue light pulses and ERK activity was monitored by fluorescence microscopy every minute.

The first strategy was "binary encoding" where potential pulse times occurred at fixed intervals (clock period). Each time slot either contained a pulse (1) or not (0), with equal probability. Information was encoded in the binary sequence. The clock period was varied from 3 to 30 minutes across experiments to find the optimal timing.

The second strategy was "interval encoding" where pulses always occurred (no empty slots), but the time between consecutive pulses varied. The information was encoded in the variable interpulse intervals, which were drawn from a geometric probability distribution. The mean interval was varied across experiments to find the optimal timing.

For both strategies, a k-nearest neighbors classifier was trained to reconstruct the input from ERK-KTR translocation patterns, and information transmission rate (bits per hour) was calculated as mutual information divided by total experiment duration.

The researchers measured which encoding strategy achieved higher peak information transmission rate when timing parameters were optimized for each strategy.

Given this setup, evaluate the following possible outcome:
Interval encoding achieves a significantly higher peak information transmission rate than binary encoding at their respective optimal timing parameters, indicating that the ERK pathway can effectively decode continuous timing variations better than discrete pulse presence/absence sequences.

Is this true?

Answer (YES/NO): YES